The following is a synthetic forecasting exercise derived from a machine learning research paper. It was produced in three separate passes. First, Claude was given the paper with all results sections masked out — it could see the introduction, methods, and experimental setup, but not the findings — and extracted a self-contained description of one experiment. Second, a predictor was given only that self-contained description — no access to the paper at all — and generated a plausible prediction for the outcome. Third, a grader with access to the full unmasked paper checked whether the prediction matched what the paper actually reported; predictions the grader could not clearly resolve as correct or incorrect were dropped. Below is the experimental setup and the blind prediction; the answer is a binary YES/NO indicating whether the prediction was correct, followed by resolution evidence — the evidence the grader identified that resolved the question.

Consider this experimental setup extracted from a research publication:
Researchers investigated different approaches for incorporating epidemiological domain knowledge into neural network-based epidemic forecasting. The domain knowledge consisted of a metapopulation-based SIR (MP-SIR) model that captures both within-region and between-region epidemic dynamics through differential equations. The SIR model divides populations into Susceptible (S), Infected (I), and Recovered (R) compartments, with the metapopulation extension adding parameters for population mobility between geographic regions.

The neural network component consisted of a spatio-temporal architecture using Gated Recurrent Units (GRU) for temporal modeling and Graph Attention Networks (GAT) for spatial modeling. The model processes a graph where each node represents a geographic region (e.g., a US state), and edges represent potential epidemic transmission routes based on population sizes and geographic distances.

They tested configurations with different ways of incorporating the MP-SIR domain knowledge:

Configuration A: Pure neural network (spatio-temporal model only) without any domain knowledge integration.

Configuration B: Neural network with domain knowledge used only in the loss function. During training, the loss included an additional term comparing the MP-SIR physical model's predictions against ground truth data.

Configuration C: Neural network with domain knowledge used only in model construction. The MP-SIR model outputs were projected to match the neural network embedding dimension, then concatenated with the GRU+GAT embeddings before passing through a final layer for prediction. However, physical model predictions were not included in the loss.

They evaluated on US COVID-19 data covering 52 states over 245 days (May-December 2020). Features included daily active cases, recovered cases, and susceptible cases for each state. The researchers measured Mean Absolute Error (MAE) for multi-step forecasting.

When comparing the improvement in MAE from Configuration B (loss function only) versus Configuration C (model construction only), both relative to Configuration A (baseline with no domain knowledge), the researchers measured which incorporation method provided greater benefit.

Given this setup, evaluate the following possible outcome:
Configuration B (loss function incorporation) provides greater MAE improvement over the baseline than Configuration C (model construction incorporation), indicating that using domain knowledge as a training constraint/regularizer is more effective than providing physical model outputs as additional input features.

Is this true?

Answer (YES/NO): NO